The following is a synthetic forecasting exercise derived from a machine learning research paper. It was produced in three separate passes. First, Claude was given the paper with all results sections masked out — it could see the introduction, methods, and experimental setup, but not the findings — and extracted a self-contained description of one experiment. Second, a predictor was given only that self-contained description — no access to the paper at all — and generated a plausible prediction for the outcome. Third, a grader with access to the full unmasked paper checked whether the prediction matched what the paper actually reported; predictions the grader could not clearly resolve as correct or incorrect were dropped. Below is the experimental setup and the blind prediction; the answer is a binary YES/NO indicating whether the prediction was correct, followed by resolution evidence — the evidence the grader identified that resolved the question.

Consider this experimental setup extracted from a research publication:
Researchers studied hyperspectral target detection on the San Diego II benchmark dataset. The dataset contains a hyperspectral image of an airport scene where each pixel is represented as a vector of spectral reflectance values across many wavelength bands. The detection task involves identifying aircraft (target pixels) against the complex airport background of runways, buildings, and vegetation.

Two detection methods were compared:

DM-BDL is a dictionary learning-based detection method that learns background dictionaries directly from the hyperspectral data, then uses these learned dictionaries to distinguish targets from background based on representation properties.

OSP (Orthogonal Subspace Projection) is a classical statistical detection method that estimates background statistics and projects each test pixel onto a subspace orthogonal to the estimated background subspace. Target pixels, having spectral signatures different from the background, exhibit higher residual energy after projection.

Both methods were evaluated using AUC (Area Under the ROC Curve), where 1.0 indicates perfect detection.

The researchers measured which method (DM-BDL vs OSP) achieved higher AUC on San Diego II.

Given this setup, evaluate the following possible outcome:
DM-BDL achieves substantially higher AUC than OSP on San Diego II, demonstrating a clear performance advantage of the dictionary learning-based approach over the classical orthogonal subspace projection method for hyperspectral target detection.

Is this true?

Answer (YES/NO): NO